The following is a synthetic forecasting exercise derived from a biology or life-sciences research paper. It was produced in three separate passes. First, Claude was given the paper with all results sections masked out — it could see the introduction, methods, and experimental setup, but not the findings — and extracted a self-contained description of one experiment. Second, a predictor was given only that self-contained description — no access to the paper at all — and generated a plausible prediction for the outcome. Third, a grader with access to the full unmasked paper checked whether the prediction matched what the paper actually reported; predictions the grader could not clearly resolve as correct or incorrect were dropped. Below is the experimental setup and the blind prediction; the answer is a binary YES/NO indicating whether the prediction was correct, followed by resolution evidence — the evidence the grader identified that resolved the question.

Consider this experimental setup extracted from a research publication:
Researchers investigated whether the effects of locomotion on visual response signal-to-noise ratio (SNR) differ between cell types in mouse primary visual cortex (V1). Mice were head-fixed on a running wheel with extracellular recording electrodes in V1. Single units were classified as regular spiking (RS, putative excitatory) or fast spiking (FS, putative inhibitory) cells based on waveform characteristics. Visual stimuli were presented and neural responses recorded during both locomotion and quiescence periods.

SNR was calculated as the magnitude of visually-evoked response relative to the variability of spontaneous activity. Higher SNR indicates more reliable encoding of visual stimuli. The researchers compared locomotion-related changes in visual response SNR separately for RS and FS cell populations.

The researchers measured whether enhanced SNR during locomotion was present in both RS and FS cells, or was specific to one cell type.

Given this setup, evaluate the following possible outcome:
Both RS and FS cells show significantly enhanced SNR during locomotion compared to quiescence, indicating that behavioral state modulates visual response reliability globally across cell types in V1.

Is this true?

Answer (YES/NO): NO